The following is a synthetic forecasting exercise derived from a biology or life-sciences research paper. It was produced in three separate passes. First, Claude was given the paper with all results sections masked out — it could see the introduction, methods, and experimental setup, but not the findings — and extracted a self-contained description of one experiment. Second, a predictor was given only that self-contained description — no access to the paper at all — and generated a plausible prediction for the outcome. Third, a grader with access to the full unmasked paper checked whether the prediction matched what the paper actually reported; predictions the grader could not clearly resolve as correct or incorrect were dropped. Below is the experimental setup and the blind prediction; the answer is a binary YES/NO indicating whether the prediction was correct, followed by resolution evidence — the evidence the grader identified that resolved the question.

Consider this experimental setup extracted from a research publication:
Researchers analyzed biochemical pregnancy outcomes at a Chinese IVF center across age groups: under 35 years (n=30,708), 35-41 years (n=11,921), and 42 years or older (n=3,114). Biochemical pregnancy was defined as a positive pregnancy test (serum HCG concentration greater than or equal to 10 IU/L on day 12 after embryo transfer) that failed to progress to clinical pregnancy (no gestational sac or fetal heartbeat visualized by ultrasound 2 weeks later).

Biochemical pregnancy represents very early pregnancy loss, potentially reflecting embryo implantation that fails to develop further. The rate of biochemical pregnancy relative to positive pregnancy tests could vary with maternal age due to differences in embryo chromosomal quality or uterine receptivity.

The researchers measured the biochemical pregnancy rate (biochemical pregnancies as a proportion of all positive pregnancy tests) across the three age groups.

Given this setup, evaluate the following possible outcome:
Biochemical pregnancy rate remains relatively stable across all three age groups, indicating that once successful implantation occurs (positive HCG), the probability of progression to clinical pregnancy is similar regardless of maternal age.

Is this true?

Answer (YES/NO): NO